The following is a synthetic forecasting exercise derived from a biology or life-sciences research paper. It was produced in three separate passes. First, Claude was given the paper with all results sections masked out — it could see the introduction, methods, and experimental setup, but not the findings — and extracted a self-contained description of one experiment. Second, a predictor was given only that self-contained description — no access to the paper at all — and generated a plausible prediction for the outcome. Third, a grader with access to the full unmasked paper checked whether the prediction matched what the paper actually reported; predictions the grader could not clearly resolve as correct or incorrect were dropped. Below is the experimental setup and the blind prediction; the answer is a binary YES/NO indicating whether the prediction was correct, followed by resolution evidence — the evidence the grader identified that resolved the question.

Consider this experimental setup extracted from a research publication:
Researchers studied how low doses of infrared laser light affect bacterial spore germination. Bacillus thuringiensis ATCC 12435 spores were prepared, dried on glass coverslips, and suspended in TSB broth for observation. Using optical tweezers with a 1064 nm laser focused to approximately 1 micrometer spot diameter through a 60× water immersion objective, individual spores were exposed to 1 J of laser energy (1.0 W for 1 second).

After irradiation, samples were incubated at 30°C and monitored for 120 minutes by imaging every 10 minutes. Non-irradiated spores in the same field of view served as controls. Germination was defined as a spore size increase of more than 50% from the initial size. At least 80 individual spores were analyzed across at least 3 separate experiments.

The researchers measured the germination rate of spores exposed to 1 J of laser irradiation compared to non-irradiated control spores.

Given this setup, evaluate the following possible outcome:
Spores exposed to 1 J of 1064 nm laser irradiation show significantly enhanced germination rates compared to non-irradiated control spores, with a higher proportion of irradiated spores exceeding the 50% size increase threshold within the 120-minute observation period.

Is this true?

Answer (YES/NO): NO